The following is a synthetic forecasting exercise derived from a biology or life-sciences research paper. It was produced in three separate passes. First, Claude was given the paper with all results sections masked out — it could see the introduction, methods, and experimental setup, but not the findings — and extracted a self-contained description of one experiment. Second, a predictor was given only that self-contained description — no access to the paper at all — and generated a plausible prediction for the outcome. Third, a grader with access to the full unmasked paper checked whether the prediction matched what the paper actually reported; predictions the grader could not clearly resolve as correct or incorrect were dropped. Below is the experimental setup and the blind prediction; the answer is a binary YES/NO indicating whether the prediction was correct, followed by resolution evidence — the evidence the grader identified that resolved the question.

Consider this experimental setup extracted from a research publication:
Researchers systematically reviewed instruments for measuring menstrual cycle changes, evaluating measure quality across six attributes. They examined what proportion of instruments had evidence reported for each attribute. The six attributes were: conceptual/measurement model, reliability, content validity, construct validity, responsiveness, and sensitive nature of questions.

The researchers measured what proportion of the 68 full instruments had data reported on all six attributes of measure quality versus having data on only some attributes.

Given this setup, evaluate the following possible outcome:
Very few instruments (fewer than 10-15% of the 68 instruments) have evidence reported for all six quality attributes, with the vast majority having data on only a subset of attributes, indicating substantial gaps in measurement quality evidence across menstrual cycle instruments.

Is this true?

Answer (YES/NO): YES